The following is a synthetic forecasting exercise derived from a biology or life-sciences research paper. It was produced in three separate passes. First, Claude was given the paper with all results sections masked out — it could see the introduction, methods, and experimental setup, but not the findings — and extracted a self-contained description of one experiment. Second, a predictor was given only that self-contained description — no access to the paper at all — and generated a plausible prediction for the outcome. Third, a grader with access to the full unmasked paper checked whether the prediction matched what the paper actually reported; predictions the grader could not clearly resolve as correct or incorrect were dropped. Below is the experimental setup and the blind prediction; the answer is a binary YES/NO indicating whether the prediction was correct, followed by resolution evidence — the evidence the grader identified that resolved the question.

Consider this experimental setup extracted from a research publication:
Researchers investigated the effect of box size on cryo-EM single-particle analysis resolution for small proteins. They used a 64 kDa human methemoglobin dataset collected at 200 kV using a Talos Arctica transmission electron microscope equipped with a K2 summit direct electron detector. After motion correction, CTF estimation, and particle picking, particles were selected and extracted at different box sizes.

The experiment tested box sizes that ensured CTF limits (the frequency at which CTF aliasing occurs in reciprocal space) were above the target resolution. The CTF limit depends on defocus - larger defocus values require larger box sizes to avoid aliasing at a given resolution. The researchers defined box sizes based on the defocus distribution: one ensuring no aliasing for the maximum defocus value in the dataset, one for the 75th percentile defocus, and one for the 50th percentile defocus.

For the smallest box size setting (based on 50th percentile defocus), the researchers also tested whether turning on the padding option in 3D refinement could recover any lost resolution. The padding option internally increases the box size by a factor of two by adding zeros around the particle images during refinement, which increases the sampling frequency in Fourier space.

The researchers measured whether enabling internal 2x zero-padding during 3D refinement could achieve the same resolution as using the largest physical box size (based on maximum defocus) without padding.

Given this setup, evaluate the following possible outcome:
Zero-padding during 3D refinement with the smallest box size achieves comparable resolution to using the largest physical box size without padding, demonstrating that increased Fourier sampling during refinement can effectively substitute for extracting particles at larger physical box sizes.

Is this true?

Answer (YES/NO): NO